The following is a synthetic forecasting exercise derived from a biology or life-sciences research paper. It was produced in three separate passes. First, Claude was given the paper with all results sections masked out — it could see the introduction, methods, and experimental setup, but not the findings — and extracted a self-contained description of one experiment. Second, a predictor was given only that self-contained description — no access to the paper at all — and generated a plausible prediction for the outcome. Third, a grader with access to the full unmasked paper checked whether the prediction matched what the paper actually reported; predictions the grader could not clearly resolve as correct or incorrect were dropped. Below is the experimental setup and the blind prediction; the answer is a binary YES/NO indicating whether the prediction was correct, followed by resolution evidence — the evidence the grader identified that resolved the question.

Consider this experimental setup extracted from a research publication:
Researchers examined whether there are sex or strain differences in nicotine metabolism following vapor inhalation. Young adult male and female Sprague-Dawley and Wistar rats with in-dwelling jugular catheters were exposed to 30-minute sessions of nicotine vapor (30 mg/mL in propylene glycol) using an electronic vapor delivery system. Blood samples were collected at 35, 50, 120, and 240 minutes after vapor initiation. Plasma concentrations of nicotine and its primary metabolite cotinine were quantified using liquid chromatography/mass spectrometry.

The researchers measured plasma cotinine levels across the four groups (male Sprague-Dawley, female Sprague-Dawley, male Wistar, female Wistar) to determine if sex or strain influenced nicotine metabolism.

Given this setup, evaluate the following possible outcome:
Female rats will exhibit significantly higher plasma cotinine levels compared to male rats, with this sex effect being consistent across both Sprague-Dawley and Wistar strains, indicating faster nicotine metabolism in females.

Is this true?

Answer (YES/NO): YES